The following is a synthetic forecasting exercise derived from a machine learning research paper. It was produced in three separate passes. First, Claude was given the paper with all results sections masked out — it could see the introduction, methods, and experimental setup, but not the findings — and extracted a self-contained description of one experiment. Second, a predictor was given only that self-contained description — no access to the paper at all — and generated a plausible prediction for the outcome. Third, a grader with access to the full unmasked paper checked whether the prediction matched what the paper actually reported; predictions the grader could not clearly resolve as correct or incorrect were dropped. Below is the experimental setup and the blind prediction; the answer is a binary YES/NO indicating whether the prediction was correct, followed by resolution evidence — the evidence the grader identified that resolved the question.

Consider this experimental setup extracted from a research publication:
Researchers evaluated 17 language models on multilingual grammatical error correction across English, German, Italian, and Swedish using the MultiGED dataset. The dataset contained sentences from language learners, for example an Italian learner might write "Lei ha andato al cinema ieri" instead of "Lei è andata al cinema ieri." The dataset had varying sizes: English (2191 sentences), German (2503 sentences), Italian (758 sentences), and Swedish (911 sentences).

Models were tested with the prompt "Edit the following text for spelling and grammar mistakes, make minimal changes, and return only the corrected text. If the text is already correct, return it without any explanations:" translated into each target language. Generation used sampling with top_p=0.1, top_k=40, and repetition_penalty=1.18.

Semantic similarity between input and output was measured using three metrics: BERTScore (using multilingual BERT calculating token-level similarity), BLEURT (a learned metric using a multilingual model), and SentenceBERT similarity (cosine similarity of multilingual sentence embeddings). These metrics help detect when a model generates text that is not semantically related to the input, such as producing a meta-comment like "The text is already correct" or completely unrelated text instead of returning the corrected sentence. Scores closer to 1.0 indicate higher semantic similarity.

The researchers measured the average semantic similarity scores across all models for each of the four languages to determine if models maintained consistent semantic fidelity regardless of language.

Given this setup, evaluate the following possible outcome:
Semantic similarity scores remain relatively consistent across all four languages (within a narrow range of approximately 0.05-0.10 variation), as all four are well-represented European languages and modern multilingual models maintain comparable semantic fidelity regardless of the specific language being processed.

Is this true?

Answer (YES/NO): NO